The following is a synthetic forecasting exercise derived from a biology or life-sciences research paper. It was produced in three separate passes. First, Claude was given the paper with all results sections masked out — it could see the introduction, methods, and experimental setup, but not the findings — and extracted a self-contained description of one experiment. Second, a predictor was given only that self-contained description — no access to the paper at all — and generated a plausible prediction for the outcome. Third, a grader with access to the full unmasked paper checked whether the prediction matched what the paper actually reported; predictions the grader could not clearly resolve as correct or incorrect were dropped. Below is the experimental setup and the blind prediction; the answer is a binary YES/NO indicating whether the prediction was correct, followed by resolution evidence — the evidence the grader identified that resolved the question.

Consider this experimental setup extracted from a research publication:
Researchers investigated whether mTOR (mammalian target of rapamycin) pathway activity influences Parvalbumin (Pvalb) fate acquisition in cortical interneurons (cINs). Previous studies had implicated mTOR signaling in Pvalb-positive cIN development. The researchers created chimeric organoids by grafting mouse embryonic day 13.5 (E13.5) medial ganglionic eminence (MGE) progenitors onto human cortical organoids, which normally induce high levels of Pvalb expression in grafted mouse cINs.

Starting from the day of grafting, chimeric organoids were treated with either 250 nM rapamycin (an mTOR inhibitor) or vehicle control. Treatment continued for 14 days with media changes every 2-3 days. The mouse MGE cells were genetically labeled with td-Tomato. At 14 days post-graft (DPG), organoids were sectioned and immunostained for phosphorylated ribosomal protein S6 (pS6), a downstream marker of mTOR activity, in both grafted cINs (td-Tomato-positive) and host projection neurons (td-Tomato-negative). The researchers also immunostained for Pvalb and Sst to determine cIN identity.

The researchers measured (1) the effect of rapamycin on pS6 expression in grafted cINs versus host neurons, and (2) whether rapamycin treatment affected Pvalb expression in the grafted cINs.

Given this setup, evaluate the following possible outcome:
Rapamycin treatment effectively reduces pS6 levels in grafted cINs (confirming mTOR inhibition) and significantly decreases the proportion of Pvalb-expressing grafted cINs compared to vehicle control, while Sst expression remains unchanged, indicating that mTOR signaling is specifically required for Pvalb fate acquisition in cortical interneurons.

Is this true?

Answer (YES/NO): NO